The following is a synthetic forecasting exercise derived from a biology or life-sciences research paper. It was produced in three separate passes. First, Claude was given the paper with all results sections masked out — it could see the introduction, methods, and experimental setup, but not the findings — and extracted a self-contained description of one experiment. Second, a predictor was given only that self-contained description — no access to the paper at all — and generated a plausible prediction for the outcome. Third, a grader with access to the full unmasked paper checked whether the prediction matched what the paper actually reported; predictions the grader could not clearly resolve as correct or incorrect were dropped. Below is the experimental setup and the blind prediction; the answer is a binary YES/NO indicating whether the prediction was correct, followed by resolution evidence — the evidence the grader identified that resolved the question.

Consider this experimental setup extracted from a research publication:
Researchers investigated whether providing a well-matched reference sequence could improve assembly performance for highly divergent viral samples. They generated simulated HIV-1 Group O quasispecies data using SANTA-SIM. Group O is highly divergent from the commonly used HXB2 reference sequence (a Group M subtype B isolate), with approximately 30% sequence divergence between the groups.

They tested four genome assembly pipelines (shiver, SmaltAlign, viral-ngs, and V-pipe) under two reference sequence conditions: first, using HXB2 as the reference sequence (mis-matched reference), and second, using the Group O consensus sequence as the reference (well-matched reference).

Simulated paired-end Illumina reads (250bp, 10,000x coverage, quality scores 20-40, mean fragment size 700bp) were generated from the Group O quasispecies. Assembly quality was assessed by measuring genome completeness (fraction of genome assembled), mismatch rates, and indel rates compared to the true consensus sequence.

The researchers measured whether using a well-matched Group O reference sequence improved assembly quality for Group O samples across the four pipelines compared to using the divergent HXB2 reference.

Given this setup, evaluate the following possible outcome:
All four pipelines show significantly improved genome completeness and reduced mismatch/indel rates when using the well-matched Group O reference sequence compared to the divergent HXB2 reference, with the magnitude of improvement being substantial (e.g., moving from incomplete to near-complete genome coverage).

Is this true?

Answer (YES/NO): NO